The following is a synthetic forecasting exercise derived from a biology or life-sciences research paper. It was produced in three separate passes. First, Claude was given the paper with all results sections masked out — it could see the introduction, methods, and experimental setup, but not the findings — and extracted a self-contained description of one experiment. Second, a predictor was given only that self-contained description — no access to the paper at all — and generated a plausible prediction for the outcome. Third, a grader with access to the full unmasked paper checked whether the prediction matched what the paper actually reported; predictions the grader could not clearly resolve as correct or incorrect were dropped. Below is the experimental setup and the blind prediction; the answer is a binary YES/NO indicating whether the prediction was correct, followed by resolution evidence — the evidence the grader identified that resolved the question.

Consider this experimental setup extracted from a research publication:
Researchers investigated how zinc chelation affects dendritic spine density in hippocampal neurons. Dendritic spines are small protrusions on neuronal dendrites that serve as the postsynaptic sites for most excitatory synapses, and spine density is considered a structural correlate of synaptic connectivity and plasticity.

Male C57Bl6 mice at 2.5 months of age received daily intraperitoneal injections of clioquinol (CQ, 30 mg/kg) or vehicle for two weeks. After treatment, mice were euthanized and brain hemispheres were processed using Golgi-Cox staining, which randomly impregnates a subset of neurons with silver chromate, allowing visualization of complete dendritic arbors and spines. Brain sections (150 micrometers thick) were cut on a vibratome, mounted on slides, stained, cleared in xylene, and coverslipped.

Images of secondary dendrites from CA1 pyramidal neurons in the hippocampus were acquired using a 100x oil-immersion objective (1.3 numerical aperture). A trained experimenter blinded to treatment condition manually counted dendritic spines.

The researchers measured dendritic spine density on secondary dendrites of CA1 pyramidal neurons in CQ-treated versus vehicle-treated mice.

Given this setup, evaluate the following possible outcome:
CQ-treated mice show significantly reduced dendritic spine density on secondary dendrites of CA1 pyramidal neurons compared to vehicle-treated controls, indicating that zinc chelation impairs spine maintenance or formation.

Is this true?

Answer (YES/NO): YES